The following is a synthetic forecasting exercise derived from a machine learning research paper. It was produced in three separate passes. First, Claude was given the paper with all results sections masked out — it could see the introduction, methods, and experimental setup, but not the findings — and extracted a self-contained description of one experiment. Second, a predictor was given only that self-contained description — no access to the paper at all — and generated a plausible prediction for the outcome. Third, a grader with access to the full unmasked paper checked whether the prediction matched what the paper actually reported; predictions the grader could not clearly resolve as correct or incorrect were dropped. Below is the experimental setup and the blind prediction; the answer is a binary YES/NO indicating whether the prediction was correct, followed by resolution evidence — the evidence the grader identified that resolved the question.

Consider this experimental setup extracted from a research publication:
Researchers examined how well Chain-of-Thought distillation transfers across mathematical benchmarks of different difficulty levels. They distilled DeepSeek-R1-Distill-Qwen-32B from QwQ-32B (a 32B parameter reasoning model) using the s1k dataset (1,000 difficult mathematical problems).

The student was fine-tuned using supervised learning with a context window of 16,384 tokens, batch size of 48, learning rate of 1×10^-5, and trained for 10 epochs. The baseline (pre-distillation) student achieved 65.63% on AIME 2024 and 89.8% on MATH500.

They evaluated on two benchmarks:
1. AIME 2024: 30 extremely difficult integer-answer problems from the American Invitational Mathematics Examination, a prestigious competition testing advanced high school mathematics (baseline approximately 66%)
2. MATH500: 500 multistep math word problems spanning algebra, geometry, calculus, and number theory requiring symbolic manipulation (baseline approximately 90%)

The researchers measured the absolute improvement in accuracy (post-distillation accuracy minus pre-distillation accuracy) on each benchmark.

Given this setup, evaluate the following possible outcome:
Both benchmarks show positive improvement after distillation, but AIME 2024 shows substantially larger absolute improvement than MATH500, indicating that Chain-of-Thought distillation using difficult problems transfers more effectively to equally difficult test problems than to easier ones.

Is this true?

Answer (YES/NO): YES